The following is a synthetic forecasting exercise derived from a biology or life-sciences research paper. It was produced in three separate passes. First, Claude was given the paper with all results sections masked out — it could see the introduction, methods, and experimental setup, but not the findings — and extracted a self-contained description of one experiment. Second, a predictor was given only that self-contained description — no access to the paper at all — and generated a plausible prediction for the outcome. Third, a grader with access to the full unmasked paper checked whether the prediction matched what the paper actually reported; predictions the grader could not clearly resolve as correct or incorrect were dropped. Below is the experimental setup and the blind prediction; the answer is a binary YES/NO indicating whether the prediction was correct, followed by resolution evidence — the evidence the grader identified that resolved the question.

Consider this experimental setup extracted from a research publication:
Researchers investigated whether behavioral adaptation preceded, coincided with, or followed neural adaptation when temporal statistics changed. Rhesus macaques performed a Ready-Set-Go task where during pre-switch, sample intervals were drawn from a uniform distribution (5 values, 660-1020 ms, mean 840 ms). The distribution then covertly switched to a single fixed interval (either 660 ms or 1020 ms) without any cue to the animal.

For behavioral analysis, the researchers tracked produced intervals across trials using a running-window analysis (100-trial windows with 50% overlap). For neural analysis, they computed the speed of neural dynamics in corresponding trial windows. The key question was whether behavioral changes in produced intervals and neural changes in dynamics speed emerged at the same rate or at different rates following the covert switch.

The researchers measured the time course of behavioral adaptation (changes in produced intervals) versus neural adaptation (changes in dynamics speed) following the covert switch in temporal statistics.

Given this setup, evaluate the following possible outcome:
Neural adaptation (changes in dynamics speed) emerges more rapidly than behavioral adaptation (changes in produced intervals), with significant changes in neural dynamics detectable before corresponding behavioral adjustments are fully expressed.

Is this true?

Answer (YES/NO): YES